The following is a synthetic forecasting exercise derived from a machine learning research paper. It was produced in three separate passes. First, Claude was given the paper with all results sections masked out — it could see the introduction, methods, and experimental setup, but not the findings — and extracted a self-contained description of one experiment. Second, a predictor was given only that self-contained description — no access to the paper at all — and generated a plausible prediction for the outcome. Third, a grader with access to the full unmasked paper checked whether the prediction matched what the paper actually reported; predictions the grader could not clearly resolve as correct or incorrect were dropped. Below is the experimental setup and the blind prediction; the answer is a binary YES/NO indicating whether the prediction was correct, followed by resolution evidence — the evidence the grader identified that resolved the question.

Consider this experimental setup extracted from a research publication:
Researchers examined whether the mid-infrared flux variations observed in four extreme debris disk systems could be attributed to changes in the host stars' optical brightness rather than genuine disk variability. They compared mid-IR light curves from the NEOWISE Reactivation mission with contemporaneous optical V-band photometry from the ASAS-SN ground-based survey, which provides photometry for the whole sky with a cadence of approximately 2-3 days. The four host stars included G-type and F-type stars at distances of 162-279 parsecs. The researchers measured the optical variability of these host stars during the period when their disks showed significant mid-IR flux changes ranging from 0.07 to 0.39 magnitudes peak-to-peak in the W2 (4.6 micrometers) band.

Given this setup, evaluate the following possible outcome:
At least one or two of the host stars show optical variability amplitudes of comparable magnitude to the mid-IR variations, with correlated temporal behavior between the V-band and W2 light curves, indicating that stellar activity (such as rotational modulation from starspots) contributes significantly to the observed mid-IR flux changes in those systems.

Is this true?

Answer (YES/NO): NO